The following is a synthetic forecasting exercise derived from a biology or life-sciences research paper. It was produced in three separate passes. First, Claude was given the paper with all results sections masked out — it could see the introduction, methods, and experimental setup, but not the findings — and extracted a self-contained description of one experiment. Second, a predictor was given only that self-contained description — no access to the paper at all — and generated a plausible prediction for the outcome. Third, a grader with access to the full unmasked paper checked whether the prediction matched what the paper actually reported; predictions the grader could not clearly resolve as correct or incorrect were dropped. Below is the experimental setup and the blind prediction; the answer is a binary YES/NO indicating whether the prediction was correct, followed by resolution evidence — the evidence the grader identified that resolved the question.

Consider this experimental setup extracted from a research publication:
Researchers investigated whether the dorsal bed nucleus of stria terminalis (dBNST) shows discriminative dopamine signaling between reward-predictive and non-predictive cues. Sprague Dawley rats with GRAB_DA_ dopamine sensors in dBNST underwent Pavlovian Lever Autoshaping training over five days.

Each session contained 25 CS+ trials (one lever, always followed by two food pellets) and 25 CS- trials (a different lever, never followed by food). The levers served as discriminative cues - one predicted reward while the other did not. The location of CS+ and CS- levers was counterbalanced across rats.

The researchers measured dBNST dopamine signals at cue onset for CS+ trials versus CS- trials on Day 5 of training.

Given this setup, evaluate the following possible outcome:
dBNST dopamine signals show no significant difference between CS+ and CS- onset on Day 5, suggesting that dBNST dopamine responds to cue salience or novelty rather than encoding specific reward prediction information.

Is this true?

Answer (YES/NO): NO